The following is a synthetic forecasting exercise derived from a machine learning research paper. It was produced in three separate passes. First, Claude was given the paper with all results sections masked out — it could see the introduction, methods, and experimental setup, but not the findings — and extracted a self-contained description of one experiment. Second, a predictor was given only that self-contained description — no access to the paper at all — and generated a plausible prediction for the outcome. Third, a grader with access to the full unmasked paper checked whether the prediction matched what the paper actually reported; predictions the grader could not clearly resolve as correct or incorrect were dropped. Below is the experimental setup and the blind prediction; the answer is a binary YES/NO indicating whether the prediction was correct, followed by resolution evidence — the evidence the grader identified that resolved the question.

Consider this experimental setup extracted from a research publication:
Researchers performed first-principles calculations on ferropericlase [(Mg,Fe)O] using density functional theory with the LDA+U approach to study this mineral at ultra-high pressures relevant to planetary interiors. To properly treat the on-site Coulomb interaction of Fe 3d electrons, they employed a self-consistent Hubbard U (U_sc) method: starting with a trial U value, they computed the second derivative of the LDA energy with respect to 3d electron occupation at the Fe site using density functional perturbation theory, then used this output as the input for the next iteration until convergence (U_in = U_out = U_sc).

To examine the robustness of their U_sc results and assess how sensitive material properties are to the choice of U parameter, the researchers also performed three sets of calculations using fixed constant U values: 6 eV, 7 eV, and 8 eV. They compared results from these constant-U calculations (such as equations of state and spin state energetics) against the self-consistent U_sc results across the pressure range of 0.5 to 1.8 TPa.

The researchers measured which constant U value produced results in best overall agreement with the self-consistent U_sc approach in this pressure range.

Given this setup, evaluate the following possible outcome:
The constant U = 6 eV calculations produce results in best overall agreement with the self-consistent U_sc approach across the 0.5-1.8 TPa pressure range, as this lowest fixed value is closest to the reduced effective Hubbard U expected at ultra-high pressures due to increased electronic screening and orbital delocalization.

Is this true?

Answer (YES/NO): NO